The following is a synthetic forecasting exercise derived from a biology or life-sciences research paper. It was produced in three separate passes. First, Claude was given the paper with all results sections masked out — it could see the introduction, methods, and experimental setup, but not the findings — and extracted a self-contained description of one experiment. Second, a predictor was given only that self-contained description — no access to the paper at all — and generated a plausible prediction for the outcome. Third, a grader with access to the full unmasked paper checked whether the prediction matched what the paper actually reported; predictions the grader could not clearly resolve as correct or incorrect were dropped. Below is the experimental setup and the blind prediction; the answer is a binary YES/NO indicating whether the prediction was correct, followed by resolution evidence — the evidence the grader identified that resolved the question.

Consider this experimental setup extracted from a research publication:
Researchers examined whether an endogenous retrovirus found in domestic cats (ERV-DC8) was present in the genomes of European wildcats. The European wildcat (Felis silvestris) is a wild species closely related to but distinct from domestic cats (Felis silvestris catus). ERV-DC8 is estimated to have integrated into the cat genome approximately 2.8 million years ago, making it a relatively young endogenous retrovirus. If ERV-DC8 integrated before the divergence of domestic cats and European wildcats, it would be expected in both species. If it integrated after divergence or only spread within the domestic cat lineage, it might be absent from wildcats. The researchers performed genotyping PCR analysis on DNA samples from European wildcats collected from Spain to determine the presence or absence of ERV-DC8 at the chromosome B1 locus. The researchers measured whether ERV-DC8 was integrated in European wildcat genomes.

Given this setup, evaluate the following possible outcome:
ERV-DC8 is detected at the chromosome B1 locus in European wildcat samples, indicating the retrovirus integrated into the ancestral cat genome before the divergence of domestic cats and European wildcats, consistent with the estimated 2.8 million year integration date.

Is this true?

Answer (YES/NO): NO